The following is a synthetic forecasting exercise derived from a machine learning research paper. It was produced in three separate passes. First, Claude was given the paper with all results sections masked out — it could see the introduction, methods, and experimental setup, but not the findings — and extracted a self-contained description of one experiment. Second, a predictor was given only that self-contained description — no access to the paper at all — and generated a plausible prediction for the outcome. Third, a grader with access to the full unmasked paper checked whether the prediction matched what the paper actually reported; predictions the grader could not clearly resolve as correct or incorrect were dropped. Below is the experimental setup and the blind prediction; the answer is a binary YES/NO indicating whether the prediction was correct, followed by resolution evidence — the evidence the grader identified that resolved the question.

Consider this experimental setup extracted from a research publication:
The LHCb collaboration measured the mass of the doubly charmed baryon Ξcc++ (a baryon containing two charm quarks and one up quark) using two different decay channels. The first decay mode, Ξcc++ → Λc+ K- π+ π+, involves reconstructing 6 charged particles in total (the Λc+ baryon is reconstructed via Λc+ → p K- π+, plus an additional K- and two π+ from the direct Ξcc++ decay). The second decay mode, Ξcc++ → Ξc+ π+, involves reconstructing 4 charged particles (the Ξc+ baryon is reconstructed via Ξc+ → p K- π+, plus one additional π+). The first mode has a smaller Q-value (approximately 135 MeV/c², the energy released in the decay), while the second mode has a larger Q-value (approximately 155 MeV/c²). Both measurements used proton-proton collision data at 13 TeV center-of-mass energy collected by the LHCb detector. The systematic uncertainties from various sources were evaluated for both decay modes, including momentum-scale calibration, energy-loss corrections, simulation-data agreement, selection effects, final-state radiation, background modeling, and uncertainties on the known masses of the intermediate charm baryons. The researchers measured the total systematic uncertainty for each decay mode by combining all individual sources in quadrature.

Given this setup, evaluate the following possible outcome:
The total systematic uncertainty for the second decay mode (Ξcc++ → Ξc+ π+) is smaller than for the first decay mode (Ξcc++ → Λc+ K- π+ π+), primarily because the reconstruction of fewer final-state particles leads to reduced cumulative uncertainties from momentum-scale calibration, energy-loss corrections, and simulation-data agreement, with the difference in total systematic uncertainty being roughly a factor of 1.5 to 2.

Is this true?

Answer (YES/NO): NO